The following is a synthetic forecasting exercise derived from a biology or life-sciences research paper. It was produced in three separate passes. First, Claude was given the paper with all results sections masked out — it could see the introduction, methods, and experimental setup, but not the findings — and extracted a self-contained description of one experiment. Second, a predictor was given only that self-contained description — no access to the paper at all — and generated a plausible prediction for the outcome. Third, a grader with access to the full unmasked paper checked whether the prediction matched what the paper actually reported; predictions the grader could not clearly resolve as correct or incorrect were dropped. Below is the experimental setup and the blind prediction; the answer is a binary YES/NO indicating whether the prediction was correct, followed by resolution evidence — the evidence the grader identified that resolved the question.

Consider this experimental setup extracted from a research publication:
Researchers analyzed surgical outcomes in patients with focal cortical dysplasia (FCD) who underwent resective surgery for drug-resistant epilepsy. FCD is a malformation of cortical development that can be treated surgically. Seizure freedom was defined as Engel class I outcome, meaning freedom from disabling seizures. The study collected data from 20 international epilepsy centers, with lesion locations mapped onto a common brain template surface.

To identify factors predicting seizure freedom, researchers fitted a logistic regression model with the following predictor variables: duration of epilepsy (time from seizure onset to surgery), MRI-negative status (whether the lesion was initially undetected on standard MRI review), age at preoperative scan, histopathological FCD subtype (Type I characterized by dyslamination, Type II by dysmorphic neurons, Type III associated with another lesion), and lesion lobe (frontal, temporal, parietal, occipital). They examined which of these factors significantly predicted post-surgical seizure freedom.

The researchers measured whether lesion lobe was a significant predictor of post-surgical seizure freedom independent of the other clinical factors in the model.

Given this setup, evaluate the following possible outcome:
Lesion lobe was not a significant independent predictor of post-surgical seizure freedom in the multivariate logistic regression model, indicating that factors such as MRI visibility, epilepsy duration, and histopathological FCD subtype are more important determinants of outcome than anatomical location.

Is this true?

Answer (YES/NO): NO